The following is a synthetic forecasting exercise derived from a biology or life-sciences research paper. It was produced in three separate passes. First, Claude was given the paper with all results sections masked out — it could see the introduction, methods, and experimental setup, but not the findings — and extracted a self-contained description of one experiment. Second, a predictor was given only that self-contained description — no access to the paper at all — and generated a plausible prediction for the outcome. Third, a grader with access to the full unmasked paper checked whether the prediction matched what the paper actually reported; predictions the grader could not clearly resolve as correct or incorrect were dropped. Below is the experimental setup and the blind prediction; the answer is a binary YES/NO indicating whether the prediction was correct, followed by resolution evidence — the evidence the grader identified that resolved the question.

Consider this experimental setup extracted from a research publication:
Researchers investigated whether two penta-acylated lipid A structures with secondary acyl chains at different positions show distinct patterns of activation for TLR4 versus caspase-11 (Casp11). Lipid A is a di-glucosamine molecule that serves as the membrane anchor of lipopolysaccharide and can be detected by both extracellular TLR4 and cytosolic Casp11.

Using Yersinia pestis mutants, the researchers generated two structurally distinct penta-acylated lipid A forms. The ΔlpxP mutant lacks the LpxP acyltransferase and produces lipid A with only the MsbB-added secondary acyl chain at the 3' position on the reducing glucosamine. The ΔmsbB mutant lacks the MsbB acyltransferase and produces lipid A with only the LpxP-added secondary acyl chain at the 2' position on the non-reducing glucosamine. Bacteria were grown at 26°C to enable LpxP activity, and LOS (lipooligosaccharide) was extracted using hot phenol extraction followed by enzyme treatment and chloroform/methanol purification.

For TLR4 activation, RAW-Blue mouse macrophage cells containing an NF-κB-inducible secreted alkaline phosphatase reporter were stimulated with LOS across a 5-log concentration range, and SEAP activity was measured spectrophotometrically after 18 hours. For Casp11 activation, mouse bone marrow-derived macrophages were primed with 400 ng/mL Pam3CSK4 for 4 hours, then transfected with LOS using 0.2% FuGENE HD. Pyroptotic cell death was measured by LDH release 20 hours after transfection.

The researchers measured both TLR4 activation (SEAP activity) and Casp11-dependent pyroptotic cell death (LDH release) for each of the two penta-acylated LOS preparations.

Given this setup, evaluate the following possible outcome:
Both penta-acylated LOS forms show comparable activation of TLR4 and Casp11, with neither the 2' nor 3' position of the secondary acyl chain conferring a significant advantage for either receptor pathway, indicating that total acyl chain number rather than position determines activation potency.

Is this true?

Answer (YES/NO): NO